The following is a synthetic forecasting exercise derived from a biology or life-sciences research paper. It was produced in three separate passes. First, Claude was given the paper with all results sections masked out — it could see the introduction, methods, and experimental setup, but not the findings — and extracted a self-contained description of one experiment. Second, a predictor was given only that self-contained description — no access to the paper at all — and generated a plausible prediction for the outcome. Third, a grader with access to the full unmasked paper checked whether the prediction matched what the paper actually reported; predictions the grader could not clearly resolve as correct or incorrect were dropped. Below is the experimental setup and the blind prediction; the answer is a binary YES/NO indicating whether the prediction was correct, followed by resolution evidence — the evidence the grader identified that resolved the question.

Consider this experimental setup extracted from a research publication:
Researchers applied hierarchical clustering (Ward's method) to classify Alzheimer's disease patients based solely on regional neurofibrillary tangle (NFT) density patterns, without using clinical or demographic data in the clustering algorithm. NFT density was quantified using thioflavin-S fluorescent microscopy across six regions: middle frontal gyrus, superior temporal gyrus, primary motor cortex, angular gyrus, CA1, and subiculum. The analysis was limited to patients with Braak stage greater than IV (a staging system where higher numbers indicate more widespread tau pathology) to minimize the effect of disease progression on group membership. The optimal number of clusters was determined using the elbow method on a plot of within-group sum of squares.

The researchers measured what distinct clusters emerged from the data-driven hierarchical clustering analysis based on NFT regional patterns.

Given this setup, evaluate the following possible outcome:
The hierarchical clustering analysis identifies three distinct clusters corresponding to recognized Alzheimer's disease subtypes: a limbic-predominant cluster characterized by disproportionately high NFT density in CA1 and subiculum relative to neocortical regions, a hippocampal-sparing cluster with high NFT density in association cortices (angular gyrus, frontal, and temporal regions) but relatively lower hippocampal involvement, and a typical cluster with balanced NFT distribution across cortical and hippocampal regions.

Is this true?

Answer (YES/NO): NO